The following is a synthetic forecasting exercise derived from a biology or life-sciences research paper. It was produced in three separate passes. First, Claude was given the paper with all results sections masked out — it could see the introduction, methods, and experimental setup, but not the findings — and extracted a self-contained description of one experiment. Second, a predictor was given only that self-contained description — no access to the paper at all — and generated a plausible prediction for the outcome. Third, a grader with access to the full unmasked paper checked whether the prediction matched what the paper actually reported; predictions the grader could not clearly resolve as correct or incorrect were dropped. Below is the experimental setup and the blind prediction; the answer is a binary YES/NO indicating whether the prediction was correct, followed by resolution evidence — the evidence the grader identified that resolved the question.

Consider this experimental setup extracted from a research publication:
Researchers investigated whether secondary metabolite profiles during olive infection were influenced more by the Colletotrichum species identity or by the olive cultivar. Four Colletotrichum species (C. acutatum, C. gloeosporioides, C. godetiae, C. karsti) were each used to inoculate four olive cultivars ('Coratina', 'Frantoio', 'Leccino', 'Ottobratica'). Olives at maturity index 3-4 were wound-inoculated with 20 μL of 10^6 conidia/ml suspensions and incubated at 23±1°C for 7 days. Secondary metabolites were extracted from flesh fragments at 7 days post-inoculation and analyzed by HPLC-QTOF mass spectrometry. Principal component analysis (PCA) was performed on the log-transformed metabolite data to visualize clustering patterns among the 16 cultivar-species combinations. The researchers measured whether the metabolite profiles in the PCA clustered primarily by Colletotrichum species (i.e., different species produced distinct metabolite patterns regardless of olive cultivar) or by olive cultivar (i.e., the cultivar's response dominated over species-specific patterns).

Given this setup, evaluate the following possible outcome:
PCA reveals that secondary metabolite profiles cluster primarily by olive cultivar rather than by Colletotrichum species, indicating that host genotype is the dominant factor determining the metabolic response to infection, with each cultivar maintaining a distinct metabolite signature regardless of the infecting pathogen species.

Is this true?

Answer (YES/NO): NO